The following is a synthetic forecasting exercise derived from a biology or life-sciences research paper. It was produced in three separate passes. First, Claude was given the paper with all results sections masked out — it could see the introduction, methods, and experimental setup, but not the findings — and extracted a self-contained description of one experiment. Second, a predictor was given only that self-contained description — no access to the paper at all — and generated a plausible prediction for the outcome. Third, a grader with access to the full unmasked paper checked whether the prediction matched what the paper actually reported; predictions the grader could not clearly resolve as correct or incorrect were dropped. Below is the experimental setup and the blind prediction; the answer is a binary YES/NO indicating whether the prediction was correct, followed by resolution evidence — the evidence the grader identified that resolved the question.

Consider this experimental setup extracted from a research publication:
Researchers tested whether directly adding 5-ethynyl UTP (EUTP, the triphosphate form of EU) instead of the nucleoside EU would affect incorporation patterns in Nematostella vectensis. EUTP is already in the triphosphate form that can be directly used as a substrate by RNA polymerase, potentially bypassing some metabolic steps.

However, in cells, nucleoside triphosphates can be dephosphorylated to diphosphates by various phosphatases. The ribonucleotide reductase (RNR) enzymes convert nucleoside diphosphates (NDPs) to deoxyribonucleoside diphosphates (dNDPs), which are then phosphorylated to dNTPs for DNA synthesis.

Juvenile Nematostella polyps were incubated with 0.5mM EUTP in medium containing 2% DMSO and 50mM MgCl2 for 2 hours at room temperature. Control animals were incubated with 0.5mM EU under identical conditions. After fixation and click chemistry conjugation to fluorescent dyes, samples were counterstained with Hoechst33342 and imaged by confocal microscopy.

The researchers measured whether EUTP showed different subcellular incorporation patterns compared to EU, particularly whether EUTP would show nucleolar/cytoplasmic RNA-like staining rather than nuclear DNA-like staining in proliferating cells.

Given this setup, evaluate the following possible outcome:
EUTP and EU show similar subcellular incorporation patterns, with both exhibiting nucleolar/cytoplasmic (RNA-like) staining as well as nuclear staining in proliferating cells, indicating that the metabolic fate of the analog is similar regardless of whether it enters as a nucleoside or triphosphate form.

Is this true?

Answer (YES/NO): YES